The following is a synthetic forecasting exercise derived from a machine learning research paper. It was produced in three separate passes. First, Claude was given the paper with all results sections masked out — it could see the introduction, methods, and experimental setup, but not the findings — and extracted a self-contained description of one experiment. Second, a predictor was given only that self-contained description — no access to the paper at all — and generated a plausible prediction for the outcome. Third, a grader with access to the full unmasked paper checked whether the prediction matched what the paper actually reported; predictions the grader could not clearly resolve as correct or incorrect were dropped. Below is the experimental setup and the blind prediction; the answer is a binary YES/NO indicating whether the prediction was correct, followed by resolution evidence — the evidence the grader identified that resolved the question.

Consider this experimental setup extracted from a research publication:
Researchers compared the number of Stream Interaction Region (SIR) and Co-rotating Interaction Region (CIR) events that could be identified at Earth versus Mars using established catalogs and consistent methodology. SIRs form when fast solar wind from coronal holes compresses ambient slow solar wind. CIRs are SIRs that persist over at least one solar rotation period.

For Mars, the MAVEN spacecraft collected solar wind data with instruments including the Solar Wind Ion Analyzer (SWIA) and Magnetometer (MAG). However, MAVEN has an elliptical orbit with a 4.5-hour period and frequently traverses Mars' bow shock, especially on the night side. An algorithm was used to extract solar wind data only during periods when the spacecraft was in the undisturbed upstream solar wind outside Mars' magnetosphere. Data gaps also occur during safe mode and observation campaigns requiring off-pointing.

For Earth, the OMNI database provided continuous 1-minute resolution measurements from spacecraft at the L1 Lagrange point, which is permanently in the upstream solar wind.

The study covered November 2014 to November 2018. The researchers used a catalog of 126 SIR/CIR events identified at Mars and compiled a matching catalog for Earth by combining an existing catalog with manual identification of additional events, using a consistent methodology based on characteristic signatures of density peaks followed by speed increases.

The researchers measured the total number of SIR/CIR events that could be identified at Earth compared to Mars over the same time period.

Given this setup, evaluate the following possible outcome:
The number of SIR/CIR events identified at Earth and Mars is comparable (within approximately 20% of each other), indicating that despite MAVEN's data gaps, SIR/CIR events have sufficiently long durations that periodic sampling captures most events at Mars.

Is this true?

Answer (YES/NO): YES